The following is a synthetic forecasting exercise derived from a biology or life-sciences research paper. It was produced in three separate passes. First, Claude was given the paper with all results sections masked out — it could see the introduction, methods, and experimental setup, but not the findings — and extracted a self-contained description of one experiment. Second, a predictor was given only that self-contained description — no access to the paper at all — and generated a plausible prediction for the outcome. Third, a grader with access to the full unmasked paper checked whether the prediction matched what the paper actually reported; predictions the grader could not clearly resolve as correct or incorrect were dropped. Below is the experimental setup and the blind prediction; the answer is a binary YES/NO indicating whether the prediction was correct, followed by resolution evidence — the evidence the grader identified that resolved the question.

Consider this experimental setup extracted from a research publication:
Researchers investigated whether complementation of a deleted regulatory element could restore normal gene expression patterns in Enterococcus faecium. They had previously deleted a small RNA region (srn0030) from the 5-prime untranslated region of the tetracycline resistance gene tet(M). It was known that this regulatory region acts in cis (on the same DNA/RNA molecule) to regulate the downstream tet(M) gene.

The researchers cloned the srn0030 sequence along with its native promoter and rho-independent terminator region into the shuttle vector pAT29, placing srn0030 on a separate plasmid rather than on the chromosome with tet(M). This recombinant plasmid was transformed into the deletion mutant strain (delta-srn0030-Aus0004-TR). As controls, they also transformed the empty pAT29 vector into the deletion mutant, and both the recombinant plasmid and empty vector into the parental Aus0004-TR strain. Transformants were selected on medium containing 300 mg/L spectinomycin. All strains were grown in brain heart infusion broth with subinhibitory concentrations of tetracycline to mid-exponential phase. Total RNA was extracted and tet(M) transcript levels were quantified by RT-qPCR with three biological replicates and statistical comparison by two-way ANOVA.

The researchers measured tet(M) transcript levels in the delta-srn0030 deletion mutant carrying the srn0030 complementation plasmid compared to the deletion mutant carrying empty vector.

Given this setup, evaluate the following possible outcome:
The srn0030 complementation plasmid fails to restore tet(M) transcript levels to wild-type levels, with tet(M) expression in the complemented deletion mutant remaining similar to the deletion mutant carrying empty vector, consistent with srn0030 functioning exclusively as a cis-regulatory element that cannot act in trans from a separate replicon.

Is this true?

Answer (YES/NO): YES